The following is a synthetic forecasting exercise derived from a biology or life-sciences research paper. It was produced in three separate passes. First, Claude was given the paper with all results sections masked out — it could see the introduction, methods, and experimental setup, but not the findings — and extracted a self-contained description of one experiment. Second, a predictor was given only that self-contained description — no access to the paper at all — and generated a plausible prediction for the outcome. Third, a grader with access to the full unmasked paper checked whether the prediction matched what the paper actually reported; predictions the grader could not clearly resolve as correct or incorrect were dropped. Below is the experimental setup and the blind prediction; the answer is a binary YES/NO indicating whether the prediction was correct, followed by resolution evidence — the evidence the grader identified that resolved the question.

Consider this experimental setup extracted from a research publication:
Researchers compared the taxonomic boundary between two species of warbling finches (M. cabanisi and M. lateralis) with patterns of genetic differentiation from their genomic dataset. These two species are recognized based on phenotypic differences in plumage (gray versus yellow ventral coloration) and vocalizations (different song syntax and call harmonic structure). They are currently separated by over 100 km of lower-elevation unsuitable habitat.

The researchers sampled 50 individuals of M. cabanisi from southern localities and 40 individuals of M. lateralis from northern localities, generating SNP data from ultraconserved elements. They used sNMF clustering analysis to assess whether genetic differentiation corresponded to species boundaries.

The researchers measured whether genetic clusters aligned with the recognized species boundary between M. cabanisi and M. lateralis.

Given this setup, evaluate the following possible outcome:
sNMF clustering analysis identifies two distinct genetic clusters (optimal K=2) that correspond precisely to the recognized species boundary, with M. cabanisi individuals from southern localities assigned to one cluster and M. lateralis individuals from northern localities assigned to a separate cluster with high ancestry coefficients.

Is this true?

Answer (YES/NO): NO